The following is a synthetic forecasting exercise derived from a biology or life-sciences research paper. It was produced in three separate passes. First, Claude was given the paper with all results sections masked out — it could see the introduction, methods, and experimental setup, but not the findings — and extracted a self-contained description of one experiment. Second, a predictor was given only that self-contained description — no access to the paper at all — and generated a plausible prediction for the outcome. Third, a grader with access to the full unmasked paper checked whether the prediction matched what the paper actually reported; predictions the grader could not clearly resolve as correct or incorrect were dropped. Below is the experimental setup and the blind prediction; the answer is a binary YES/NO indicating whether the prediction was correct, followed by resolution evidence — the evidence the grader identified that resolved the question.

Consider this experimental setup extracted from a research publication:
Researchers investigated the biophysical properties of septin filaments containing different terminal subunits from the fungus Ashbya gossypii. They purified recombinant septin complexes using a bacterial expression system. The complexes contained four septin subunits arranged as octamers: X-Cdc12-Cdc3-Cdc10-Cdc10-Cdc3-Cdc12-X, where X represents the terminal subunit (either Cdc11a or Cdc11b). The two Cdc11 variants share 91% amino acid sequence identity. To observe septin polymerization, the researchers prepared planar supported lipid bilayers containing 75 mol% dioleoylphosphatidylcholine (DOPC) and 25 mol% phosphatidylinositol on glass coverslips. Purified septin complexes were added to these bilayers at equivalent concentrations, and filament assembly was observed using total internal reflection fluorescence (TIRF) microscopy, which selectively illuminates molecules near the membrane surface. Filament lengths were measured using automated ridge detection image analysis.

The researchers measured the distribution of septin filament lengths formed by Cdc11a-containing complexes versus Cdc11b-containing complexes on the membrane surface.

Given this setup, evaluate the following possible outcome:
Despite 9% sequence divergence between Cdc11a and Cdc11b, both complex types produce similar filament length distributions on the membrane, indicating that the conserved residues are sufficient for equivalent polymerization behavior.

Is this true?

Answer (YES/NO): NO